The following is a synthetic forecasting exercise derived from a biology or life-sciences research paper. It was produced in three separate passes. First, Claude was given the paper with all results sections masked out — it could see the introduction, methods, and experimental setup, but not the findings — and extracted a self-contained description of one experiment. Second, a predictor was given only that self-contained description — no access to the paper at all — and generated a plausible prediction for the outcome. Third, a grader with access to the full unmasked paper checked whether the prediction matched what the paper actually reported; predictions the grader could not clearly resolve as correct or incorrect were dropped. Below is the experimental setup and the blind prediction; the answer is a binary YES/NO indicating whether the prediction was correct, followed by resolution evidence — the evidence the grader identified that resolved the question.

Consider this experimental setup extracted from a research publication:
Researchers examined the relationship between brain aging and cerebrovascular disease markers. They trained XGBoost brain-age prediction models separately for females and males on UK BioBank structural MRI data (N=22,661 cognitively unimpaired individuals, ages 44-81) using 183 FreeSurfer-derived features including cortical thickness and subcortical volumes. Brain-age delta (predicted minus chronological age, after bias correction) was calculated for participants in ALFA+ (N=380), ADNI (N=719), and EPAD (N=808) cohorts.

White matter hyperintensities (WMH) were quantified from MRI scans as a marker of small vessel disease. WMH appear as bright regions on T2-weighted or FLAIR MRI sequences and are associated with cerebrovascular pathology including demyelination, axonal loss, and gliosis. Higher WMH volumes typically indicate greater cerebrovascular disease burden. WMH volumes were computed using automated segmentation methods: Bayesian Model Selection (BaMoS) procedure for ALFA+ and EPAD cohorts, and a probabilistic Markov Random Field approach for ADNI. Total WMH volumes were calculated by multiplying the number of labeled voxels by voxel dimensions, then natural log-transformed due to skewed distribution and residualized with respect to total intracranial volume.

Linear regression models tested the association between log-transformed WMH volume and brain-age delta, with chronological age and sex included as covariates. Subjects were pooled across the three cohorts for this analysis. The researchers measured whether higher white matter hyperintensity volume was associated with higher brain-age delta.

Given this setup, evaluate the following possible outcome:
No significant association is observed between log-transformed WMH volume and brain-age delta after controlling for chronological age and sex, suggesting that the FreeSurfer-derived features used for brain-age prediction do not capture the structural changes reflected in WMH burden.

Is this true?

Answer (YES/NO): NO